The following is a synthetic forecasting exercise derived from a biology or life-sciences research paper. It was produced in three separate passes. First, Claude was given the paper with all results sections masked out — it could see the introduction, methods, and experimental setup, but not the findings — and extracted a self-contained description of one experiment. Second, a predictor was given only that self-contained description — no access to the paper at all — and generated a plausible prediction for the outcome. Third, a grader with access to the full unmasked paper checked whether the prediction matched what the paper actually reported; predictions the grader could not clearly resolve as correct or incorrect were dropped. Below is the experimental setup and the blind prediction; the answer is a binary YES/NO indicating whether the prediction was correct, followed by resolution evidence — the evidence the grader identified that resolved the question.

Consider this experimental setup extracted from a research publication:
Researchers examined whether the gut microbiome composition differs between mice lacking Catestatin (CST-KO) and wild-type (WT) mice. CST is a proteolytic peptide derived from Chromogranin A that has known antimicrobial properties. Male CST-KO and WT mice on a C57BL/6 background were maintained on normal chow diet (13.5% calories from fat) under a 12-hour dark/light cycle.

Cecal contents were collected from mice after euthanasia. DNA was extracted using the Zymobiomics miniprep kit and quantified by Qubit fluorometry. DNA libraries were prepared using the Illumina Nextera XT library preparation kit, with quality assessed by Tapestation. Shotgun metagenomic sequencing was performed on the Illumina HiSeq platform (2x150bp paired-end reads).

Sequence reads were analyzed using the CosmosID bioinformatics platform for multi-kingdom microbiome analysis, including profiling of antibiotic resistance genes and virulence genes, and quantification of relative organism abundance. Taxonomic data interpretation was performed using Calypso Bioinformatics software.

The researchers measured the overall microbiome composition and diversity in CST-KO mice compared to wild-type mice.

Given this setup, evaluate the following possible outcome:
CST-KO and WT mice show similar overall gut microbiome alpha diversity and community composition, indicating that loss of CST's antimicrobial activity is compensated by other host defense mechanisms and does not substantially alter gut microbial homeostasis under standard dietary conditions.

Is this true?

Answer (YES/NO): NO